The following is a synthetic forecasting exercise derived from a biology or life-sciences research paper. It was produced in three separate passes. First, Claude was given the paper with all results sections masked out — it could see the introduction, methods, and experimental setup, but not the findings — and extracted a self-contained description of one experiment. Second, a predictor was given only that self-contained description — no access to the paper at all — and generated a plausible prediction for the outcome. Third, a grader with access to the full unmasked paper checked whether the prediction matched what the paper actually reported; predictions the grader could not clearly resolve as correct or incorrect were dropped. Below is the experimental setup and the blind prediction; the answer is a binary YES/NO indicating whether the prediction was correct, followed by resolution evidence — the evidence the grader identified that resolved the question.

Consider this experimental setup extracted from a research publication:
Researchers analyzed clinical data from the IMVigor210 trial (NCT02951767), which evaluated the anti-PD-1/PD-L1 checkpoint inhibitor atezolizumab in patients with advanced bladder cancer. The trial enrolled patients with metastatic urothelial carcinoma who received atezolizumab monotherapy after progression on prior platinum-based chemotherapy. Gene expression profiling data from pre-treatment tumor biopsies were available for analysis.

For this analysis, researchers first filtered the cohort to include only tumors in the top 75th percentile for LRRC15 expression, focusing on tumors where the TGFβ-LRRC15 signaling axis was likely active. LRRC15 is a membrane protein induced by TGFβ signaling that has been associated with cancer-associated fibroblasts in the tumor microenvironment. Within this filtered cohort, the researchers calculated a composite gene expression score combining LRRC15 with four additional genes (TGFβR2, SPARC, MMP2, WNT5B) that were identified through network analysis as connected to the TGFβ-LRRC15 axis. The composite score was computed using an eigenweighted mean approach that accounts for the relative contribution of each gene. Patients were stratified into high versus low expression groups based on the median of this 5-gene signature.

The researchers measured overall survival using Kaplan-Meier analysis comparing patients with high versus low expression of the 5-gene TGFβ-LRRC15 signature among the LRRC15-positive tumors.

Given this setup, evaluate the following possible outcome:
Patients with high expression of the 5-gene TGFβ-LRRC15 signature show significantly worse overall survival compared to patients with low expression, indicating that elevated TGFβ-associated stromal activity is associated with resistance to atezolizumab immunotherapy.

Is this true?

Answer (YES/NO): YES